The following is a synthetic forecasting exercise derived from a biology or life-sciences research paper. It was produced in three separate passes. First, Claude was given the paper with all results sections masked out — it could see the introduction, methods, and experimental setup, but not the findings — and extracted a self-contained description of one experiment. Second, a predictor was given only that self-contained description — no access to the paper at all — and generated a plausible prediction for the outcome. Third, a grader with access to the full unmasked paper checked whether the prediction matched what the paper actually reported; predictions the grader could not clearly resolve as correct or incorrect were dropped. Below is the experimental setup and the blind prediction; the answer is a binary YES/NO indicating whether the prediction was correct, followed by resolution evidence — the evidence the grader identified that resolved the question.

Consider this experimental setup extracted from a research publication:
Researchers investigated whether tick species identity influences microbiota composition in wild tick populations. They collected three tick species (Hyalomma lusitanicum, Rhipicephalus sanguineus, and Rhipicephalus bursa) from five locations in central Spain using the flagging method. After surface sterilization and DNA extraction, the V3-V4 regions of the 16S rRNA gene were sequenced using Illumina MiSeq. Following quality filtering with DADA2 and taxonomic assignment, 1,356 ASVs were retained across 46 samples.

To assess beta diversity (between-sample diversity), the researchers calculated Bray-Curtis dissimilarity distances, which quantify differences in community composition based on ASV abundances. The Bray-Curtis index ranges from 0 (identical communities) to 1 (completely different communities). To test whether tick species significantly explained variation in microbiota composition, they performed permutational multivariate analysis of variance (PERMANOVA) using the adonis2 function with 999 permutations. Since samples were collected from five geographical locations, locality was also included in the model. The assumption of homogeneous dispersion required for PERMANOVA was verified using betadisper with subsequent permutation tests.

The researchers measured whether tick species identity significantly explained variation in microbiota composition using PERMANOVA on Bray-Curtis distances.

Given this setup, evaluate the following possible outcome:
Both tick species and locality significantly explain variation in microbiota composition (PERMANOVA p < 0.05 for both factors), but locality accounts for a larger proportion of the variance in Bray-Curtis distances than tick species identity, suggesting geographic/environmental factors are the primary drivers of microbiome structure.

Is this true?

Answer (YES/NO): NO